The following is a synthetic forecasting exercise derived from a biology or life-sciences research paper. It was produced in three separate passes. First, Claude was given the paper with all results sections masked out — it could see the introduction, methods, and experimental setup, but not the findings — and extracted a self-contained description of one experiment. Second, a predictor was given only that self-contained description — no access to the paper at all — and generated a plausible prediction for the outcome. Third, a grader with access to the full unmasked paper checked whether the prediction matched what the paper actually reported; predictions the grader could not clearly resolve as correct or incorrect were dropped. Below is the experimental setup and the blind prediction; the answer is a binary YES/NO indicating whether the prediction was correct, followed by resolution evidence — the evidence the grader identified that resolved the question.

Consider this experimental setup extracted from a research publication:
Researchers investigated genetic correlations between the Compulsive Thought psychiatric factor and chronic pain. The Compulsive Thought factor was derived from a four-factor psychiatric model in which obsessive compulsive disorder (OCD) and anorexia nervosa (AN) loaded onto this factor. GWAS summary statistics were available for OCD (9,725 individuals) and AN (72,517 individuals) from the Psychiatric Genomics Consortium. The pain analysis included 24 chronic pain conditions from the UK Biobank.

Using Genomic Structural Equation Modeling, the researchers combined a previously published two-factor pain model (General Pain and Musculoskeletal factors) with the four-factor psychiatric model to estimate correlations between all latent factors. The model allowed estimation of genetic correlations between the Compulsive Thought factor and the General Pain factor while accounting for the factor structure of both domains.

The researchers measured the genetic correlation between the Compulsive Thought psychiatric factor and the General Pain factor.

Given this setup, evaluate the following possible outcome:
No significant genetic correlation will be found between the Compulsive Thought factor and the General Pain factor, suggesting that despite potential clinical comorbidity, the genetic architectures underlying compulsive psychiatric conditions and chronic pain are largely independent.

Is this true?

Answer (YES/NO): YES